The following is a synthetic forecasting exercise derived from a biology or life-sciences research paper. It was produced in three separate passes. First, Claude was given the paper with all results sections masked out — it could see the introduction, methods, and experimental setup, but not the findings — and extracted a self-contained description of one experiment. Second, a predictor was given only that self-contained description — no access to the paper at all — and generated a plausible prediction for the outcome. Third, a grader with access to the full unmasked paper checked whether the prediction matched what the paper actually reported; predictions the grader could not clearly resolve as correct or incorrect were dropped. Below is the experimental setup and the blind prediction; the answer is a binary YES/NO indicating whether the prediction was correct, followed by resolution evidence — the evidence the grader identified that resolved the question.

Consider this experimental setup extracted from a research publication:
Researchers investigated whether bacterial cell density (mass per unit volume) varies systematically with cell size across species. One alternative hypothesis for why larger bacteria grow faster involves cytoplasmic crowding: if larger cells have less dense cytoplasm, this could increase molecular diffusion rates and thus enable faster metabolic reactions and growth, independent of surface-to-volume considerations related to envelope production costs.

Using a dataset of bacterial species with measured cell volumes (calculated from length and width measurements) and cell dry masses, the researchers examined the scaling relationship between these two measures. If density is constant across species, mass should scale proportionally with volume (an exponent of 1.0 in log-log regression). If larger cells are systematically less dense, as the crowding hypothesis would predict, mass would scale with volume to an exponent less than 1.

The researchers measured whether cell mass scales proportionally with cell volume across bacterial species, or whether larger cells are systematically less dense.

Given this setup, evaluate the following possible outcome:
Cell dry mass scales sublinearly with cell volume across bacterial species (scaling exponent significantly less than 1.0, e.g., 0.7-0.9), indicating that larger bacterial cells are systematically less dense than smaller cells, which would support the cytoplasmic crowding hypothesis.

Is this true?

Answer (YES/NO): NO